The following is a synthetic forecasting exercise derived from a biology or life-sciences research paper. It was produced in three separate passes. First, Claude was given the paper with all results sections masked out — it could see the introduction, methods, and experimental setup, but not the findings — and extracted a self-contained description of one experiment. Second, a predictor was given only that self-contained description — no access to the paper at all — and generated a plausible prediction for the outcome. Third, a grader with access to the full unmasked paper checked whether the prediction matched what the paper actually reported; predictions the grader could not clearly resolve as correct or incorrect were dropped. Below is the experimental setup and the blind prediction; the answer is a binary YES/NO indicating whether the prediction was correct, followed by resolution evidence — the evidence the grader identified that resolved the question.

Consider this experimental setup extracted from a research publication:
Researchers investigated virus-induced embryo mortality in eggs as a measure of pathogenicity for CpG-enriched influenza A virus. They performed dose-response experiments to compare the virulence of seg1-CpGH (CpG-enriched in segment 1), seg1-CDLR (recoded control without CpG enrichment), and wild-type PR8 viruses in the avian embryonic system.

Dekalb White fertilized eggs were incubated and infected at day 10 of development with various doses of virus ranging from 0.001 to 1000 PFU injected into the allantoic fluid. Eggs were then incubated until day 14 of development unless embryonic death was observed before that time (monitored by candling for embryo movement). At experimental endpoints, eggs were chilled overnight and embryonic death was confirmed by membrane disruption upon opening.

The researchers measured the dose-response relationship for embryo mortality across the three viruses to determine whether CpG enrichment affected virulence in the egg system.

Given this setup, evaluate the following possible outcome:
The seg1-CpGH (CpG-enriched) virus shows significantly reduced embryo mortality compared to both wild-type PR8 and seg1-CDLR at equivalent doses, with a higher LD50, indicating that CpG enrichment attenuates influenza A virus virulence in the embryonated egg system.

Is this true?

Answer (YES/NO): NO